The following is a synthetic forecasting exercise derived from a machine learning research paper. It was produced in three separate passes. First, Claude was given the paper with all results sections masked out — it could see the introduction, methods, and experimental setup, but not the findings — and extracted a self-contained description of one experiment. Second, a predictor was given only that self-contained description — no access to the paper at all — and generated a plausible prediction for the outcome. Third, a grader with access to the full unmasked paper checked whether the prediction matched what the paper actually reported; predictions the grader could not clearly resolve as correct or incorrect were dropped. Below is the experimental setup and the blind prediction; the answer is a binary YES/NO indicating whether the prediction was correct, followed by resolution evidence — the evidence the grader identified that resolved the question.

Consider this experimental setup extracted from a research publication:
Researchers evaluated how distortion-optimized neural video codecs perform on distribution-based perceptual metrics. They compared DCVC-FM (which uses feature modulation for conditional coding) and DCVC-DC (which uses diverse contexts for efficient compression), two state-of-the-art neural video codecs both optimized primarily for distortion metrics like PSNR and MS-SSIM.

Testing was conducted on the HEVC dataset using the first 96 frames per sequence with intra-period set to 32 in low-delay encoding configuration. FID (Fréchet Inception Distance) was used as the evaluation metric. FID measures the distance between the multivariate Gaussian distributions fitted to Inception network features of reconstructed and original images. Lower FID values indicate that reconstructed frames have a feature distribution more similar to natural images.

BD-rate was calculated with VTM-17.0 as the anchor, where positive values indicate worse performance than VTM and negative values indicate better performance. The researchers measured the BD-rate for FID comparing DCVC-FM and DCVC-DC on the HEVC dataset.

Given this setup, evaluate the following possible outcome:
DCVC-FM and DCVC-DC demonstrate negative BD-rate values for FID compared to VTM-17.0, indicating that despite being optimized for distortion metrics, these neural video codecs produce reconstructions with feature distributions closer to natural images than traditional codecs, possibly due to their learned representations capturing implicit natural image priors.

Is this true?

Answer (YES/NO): NO